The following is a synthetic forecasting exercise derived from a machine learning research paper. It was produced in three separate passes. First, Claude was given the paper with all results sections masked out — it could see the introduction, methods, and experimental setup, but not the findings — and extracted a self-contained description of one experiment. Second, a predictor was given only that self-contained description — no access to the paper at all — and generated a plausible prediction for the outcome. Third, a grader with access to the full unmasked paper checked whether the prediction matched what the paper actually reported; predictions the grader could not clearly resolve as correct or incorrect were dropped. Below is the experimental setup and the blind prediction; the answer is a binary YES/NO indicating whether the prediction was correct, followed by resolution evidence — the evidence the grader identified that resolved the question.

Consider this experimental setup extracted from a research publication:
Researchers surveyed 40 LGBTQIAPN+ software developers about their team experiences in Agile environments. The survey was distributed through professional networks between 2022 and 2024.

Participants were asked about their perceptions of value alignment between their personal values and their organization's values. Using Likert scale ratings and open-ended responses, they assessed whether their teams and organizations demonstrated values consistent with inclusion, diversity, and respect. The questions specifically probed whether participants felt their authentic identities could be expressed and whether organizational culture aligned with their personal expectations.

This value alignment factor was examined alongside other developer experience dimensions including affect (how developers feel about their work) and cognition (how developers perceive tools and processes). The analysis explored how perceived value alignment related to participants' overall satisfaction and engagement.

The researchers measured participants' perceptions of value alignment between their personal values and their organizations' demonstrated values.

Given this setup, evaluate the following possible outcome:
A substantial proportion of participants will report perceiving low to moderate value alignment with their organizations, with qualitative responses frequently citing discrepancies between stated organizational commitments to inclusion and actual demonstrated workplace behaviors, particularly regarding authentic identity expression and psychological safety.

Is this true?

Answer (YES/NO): NO